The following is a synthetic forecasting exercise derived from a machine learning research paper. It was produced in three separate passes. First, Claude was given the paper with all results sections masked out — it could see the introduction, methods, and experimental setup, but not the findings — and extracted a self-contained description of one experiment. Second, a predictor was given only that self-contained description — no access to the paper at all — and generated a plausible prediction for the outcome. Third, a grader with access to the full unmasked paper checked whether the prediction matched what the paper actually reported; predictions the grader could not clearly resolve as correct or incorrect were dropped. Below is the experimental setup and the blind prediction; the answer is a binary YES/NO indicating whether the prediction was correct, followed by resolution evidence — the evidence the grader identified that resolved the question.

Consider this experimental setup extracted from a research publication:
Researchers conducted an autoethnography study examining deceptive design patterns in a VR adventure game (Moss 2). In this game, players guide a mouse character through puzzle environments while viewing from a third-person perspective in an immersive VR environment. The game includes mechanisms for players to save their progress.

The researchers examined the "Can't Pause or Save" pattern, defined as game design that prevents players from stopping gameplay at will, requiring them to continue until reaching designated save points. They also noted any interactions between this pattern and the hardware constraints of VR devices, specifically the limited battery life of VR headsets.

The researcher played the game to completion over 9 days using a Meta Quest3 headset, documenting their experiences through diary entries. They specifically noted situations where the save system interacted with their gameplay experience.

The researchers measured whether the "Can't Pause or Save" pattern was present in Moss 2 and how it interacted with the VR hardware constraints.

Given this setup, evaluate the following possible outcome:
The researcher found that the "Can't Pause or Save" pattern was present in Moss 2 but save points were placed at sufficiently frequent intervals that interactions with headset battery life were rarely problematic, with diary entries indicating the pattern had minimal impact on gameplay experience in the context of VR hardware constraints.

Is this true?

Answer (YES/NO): NO